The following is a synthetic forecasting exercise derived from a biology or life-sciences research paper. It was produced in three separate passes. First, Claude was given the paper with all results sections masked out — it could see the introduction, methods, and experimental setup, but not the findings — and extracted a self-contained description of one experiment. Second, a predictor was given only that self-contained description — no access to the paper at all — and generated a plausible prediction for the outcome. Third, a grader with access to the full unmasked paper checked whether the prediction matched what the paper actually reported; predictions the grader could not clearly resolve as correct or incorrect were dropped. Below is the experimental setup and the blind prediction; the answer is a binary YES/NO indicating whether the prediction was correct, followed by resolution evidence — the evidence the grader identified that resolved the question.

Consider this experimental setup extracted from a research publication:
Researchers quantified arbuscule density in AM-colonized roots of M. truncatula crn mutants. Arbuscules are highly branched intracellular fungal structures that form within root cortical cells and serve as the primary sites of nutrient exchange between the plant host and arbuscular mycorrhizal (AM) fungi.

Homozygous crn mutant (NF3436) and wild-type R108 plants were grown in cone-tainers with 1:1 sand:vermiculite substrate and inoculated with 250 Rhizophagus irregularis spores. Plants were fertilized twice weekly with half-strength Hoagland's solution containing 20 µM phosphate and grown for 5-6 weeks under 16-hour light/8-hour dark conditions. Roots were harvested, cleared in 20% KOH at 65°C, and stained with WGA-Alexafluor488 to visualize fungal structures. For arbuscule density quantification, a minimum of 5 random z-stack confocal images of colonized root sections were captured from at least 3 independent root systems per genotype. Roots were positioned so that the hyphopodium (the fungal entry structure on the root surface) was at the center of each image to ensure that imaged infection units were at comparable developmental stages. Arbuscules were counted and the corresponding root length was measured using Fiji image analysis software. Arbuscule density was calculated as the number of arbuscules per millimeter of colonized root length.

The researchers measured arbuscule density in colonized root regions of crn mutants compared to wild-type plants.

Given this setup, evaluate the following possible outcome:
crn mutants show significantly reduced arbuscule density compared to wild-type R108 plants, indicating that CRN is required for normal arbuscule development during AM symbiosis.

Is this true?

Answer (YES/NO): NO